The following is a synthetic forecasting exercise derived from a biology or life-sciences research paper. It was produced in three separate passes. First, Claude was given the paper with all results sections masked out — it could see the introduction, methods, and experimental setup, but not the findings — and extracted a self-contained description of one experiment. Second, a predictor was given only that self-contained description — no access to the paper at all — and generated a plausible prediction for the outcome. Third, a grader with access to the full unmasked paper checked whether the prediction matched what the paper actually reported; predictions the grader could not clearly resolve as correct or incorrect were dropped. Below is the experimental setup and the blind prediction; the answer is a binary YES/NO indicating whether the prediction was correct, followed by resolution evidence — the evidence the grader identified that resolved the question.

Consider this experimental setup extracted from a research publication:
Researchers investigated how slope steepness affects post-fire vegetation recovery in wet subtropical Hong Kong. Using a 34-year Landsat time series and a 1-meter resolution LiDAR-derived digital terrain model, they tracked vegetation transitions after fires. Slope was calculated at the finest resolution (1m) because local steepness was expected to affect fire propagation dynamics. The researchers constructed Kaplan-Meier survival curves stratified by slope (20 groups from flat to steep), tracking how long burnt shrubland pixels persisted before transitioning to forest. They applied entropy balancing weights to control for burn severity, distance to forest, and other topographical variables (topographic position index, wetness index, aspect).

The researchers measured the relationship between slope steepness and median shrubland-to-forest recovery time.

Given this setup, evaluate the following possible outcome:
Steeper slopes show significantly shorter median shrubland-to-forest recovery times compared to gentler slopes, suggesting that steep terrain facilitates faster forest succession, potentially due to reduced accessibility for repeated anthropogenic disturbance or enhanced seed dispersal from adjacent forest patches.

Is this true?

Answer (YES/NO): NO